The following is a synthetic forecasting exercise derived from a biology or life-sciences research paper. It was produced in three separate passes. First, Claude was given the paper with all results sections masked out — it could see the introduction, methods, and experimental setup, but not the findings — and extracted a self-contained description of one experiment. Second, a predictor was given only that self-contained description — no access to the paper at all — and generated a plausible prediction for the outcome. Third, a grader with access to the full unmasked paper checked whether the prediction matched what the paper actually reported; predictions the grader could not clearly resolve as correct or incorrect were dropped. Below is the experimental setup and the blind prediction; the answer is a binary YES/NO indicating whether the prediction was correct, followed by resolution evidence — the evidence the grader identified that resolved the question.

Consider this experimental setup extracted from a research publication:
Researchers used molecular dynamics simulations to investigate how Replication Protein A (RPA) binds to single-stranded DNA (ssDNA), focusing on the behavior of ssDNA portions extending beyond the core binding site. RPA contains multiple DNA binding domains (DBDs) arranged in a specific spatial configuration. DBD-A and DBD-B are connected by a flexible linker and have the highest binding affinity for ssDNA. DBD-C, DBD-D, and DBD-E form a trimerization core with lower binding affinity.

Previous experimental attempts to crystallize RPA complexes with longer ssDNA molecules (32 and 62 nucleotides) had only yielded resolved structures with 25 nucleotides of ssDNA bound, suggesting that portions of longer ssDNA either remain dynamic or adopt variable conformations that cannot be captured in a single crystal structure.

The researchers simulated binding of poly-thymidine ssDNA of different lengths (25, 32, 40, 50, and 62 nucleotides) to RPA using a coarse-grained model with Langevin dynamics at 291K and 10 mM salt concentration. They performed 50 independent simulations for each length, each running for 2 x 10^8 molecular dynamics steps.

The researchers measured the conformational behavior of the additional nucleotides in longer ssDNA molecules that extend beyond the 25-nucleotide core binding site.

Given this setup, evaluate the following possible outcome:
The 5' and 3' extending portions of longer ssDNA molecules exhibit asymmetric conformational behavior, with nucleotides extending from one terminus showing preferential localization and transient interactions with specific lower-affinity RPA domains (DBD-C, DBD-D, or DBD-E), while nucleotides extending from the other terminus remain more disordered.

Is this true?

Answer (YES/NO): YES